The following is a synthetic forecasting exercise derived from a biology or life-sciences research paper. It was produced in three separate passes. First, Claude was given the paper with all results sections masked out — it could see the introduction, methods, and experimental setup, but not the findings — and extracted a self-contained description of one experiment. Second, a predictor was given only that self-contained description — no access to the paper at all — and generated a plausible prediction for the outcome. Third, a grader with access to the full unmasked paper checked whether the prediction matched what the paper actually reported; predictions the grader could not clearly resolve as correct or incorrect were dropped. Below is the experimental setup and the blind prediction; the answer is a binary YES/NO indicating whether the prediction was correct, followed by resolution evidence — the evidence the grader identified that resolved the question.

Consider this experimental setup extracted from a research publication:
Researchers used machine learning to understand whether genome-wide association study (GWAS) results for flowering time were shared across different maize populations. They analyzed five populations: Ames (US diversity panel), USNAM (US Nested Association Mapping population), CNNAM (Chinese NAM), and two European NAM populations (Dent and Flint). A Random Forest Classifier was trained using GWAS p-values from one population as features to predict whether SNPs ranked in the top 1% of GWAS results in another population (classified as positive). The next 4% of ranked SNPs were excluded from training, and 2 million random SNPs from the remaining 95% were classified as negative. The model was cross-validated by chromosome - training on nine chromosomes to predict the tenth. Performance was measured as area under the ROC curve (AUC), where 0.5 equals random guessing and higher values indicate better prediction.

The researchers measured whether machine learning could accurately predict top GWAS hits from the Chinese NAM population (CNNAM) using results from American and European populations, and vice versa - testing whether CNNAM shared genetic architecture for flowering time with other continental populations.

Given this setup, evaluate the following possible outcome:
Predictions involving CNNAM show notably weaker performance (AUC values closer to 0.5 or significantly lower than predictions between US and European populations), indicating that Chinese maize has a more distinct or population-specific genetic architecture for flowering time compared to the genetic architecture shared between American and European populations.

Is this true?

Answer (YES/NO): YES